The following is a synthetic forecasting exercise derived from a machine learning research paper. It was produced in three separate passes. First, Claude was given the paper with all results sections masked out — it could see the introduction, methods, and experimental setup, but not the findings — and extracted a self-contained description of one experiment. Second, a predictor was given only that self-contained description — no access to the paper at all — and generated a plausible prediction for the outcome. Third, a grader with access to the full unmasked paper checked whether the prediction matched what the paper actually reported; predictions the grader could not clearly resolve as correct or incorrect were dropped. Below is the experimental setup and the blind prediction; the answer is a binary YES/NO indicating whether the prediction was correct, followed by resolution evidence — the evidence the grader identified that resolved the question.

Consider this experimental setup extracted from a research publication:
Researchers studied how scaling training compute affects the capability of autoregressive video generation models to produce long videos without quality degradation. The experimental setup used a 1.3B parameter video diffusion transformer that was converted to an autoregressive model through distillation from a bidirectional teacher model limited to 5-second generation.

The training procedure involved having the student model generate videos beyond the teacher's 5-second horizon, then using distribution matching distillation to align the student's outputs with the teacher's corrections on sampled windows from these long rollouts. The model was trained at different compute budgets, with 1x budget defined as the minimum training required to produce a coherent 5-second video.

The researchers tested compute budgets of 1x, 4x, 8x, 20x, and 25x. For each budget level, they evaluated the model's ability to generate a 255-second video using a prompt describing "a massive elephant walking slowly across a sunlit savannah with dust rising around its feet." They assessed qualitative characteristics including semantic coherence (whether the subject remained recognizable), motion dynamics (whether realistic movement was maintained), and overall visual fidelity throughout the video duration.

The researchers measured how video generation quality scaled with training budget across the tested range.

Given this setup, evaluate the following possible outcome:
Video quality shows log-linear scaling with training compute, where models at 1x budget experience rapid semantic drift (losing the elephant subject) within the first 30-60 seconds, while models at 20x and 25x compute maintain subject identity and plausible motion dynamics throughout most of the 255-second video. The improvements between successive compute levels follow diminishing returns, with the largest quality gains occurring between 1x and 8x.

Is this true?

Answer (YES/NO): NO